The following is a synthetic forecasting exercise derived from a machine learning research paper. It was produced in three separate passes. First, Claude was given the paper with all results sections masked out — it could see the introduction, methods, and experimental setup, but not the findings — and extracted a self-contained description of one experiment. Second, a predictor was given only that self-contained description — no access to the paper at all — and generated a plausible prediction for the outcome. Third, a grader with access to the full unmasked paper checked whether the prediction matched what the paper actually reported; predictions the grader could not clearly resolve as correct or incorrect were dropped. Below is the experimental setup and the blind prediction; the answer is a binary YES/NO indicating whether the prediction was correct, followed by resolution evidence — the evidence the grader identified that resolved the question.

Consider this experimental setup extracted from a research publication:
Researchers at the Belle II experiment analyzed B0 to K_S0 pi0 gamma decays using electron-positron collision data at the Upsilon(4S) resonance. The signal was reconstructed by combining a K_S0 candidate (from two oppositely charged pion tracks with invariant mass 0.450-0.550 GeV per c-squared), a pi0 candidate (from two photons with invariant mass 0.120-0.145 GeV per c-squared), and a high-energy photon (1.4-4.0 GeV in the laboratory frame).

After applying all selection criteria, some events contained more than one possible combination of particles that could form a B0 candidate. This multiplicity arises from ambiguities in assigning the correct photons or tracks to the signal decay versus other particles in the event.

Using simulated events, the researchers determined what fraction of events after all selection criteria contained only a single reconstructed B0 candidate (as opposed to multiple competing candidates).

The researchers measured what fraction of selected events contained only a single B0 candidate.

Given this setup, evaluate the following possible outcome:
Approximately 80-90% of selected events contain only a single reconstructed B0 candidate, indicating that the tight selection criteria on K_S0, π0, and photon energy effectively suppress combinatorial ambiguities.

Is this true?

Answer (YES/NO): NO